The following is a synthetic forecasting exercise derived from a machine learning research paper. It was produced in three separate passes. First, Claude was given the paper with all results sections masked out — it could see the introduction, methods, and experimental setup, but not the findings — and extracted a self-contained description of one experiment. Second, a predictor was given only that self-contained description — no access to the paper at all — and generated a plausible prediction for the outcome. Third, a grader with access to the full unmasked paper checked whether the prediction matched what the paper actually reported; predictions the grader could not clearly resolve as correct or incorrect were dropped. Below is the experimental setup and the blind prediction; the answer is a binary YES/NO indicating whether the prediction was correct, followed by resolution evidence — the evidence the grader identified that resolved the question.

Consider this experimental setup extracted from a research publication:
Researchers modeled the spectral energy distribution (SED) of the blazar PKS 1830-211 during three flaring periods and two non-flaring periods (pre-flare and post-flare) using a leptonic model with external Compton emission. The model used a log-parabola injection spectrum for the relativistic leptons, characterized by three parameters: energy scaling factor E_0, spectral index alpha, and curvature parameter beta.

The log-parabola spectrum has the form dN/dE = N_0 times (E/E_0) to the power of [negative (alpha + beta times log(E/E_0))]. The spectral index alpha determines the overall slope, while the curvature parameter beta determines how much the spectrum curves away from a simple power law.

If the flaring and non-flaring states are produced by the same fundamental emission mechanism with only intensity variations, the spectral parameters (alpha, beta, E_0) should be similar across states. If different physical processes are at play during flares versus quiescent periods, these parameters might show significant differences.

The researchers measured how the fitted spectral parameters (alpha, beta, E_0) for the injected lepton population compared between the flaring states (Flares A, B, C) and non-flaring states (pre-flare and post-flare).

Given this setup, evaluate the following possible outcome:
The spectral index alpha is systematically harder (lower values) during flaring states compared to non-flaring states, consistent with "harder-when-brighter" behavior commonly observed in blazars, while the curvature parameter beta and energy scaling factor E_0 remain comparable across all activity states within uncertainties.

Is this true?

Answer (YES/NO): NO